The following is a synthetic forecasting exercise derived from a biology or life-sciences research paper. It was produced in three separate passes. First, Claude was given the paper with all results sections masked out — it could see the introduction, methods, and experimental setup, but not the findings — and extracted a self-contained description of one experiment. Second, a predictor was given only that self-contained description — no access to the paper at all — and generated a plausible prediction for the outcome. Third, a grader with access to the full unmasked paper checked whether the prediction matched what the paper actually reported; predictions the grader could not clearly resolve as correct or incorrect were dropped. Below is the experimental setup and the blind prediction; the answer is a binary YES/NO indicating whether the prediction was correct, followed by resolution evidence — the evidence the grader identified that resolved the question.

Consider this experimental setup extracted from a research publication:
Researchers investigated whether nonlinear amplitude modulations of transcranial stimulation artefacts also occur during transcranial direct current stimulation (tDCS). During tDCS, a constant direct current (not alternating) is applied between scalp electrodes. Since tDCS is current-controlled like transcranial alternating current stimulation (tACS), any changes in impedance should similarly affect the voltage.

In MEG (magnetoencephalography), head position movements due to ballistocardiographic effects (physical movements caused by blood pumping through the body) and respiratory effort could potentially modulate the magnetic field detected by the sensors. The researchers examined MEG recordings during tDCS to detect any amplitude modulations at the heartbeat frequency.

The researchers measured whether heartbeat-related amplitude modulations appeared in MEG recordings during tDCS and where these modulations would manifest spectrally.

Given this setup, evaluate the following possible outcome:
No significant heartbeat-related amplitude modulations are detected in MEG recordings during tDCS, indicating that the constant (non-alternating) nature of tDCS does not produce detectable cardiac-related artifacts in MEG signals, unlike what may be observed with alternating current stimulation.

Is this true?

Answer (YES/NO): NO